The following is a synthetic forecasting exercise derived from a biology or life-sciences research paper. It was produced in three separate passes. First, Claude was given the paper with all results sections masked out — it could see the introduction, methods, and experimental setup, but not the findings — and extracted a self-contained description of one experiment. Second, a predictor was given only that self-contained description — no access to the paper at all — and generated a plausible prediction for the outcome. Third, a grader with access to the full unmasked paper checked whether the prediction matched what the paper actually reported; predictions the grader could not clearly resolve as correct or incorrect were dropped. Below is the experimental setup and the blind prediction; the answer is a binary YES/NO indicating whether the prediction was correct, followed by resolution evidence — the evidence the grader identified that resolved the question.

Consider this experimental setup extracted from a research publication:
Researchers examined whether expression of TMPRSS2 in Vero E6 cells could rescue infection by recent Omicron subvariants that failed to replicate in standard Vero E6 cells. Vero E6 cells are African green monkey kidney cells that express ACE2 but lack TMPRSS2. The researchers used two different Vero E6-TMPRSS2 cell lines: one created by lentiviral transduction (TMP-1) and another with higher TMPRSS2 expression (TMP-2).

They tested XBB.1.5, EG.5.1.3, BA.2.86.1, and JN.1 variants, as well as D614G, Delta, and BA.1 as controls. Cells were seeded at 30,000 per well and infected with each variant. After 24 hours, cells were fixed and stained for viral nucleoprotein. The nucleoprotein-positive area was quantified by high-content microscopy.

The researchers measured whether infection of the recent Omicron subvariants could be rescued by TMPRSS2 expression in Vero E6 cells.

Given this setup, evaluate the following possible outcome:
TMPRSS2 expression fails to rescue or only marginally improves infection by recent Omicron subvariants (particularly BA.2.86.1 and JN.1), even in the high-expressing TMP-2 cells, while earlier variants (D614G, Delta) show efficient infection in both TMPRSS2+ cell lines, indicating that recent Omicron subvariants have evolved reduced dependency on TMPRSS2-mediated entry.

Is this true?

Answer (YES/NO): NO